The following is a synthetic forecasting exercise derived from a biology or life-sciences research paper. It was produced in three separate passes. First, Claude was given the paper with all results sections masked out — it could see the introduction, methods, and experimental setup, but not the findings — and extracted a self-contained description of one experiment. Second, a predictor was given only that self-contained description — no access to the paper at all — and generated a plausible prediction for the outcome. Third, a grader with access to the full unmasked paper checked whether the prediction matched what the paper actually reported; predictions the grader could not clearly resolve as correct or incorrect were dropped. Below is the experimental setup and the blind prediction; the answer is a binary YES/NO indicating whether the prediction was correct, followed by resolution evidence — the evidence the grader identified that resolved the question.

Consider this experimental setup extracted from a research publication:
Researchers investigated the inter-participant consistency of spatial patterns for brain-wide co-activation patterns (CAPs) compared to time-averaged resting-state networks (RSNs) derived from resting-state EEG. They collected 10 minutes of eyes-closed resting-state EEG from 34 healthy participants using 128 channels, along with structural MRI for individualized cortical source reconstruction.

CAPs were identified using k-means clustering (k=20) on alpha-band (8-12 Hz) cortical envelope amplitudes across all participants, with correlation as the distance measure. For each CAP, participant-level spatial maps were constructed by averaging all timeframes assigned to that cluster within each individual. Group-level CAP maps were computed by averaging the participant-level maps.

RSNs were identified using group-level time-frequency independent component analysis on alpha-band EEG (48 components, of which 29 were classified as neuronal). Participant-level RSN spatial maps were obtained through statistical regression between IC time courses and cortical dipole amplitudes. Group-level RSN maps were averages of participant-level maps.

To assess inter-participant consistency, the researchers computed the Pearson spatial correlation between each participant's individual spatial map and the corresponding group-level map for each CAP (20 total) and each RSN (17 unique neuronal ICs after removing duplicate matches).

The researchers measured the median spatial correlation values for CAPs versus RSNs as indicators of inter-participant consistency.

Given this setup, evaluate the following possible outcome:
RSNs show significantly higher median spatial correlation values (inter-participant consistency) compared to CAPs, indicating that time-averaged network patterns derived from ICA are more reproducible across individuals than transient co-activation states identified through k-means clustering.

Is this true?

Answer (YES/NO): NO